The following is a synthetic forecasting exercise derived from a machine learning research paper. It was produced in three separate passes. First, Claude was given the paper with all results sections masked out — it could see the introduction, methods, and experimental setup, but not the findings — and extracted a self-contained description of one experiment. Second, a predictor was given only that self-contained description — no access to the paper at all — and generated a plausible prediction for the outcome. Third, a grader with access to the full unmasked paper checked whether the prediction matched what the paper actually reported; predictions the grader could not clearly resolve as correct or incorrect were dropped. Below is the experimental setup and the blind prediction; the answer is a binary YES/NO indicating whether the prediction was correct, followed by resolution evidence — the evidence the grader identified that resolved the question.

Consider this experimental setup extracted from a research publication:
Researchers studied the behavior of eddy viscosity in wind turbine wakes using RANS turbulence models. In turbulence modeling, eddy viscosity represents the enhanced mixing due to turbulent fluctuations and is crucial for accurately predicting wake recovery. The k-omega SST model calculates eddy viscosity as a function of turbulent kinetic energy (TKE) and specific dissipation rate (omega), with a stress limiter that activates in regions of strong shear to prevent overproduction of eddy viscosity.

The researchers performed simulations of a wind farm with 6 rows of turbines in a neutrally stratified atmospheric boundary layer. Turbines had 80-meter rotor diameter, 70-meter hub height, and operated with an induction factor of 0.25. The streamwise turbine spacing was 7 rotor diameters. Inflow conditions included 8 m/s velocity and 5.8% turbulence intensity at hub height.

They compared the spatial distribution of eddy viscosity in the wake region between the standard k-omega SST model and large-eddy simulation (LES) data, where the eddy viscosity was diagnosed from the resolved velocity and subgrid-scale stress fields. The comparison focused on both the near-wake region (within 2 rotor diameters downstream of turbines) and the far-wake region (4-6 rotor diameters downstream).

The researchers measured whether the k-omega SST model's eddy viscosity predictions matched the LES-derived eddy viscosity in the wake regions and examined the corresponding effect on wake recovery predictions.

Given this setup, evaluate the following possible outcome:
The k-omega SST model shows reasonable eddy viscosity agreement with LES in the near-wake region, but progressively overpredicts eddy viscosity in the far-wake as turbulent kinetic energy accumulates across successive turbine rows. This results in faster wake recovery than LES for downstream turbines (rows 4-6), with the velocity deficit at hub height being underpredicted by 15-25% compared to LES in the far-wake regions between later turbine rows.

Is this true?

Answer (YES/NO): NO